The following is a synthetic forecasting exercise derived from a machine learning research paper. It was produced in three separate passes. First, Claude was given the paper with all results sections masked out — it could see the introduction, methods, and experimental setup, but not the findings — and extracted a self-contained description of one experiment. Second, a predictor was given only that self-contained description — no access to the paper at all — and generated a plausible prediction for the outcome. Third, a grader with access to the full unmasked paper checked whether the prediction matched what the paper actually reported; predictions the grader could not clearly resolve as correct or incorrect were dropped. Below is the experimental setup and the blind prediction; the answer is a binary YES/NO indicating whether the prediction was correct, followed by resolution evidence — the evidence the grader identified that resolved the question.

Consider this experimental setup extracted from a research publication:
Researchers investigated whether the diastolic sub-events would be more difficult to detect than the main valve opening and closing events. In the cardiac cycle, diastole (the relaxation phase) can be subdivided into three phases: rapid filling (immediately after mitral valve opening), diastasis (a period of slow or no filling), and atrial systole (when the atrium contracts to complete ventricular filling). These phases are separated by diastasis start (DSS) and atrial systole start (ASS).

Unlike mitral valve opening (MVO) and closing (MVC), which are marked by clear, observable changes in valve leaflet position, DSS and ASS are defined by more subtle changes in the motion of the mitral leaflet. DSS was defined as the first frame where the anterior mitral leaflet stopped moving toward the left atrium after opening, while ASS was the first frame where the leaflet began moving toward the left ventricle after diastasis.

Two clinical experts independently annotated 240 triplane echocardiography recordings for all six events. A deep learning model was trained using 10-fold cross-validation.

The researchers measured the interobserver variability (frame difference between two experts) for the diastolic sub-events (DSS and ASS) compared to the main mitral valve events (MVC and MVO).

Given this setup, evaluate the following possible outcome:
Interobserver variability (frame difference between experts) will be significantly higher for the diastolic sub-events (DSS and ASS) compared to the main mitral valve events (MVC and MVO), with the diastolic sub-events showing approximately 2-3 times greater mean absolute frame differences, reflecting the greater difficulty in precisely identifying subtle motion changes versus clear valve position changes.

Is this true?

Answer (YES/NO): NO